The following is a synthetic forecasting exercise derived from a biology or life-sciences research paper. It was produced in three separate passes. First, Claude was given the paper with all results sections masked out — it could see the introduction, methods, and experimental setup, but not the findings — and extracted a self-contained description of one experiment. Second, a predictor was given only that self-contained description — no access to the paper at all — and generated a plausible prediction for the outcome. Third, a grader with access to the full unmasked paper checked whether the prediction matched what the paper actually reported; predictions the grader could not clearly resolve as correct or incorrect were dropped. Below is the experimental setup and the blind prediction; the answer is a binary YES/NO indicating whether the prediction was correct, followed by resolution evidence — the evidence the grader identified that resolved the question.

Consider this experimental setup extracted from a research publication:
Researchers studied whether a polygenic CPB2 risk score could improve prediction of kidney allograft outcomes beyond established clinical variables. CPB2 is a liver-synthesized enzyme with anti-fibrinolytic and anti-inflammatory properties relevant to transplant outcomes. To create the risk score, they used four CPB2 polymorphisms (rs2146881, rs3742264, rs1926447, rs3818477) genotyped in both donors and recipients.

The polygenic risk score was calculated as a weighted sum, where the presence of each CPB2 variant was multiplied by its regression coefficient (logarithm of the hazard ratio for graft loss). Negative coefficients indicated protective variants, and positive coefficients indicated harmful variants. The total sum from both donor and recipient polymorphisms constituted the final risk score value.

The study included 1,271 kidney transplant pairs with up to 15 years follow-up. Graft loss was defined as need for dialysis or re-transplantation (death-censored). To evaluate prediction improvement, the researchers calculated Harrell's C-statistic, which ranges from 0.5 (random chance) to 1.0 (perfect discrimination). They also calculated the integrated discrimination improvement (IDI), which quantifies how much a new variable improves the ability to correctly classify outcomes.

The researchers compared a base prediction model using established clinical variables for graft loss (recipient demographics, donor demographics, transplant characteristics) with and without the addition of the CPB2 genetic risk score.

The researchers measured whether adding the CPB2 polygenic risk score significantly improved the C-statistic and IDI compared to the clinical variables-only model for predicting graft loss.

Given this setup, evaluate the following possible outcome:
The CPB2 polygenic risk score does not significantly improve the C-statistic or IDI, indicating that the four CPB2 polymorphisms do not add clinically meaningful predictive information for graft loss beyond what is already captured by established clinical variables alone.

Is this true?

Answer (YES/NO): NO